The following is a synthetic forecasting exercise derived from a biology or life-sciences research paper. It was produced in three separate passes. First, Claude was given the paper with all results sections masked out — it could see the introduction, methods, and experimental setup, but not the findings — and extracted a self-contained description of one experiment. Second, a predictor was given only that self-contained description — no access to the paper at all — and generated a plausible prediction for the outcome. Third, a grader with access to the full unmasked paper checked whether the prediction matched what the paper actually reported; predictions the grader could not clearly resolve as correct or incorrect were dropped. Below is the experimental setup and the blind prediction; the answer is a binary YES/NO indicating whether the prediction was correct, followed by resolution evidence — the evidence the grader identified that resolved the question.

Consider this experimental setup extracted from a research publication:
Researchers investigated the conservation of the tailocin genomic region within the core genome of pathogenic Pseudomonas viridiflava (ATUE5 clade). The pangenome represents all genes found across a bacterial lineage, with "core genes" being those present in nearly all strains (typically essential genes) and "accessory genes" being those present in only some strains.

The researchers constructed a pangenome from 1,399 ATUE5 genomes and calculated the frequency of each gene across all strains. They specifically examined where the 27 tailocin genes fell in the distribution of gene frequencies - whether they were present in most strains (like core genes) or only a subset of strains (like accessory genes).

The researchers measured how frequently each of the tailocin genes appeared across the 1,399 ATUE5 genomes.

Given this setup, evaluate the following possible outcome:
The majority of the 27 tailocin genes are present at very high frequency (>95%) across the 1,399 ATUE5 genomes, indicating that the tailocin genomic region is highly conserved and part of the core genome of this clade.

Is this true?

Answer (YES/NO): YES